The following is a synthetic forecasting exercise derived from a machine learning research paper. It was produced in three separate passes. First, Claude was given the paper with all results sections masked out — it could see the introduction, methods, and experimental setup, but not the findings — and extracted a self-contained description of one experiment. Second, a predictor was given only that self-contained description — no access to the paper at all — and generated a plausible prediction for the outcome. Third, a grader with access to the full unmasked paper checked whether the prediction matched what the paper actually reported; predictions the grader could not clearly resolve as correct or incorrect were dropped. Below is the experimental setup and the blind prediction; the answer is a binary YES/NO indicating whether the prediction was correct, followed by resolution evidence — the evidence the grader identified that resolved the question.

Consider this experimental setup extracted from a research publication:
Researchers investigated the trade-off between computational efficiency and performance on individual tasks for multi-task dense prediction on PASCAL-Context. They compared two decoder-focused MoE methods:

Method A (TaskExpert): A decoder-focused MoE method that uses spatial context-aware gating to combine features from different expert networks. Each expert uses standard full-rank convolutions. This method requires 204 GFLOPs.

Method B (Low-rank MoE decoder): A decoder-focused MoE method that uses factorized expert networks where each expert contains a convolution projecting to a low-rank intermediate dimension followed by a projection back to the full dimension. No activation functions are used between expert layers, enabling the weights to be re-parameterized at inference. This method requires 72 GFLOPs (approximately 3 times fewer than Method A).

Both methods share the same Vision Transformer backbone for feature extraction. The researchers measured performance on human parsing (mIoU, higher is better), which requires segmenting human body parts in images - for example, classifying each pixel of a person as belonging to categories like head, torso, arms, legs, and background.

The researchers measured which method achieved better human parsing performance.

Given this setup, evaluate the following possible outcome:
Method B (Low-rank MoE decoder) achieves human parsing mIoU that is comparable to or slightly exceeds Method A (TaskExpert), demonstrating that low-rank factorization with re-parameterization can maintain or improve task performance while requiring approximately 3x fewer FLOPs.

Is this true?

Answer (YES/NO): YES